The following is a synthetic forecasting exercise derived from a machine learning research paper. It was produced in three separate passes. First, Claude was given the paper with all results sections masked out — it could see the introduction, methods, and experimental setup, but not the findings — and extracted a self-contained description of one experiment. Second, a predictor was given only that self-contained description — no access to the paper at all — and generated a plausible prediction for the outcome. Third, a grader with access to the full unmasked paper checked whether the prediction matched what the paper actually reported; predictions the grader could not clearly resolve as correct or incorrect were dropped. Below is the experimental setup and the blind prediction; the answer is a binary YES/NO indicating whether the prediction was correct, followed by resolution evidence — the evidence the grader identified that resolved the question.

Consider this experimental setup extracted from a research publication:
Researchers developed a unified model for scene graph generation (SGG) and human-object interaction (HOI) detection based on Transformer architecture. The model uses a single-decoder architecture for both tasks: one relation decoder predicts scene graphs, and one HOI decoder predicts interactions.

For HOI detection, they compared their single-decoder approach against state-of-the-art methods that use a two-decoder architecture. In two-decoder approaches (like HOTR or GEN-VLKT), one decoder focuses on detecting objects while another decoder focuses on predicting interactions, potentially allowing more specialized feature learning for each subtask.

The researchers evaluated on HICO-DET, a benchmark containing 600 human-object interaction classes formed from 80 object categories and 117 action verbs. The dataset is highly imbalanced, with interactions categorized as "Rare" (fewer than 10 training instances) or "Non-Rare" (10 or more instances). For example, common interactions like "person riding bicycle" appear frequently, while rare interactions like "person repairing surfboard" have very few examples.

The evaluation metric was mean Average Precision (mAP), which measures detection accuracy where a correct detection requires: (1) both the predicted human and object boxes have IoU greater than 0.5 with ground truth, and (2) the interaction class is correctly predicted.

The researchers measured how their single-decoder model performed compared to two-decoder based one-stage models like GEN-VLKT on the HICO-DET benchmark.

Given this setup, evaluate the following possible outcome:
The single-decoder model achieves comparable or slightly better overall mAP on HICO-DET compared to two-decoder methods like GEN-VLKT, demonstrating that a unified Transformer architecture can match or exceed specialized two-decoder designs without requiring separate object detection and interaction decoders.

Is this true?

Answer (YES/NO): NO